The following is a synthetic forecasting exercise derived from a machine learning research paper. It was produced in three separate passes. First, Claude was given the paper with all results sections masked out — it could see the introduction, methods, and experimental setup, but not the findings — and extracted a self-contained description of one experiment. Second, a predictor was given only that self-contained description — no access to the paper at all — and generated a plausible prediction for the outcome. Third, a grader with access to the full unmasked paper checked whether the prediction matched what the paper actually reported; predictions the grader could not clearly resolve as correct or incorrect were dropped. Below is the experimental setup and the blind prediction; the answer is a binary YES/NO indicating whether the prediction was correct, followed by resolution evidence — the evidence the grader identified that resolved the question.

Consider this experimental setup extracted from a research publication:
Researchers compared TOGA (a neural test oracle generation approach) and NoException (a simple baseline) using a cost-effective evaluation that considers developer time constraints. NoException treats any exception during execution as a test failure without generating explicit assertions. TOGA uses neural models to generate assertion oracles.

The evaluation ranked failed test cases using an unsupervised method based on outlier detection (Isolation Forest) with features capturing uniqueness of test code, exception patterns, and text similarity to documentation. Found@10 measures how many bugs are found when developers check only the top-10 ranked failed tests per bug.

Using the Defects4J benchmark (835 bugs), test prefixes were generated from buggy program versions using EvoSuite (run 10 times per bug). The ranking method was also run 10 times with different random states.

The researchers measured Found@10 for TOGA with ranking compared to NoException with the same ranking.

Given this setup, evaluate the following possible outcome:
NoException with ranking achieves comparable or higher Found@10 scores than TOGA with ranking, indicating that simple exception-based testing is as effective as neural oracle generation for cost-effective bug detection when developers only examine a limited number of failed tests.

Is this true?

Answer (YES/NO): NO